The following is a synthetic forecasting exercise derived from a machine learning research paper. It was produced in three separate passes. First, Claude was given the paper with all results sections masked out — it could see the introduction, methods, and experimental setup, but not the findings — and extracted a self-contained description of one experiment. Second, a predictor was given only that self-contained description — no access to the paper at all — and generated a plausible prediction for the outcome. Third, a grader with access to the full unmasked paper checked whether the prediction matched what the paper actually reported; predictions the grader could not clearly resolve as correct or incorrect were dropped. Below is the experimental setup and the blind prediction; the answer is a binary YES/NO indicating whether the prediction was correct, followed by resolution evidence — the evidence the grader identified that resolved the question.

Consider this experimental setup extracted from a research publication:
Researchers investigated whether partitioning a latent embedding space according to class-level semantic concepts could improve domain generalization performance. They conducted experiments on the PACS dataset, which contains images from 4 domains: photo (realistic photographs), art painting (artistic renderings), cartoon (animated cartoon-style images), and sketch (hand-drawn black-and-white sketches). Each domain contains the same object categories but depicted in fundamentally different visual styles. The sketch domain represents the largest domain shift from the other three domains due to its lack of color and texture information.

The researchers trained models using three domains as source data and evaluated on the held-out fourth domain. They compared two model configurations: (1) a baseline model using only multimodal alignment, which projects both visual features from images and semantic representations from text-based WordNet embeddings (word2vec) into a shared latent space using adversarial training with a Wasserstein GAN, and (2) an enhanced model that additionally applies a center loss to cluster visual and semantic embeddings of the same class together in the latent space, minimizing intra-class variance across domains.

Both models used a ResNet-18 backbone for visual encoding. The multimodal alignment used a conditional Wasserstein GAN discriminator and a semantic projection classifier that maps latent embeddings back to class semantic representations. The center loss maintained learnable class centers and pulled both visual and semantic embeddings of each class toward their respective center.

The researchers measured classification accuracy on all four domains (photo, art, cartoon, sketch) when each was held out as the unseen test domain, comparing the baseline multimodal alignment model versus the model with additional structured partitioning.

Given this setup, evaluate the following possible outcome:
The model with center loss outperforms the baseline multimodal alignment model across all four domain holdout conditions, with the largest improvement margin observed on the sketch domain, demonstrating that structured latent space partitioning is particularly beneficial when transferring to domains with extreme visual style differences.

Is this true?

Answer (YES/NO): YES